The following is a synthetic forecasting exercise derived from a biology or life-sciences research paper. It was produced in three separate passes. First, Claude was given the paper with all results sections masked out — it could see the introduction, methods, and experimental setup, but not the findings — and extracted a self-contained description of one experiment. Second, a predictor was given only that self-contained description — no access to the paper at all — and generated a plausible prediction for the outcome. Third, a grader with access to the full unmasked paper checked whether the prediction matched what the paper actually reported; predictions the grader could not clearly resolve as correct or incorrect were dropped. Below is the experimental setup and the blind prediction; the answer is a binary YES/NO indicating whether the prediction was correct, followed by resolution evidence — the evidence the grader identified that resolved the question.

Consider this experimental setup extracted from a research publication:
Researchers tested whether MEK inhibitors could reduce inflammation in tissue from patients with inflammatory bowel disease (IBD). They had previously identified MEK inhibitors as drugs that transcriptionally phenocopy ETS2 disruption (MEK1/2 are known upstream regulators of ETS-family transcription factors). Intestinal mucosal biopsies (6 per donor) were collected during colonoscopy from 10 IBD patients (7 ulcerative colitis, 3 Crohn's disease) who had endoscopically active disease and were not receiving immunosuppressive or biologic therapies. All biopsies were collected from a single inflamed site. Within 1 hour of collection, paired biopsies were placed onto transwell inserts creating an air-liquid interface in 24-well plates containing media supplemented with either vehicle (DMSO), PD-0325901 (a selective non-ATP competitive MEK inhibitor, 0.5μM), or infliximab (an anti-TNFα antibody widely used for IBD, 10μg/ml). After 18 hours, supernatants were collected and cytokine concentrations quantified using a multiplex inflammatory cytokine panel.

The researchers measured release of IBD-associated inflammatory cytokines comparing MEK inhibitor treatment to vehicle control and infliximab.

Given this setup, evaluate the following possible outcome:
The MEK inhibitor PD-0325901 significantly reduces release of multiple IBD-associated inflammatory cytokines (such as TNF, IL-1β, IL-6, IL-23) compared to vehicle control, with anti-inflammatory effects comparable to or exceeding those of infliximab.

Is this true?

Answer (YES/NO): YES